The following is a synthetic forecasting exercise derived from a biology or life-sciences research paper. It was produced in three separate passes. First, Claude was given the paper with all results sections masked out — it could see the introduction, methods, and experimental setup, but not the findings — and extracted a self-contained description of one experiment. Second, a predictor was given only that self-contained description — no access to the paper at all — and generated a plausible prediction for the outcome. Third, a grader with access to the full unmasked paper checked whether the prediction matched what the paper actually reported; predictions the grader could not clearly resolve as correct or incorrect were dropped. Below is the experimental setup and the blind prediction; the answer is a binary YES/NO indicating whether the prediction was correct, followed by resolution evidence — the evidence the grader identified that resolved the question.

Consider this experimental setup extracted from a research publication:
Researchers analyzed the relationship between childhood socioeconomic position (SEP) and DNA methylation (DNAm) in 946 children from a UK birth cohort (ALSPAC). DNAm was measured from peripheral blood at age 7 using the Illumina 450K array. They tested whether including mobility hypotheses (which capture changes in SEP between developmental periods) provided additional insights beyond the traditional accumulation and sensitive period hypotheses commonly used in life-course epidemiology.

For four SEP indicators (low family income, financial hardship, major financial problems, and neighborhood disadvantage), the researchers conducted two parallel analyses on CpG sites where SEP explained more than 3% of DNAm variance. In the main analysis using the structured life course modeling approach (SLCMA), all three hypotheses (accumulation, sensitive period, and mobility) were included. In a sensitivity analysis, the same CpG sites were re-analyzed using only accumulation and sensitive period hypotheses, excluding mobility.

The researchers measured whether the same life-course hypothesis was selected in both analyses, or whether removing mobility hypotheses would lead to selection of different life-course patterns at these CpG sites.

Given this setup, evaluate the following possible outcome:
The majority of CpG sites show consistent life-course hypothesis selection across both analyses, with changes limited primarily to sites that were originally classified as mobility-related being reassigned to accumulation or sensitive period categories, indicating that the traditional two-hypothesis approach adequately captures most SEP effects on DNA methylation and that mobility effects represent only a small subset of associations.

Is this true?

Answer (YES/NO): NO